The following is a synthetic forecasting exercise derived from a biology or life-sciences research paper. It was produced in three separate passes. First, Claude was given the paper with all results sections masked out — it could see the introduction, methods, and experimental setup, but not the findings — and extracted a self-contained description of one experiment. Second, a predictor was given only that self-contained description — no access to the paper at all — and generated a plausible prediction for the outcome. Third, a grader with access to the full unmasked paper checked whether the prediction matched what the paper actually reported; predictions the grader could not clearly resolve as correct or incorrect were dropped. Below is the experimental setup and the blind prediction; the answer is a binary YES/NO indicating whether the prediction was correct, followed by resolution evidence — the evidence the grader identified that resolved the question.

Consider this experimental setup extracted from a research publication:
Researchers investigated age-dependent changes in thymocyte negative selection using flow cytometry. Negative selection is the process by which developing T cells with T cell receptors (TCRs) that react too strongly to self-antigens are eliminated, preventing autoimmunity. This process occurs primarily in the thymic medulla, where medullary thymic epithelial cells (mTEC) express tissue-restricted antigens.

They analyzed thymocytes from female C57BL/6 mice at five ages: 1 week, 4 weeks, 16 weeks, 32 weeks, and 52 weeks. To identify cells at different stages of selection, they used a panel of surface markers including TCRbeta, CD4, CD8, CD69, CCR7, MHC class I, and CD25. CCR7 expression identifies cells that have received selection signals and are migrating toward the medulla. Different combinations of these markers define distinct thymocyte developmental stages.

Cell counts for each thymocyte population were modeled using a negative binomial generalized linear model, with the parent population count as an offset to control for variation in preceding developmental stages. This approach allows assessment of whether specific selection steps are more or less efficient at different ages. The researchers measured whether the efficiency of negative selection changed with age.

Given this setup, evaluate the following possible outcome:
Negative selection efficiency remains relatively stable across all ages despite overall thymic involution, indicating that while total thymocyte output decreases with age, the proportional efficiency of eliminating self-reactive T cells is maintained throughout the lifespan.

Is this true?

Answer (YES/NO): NO